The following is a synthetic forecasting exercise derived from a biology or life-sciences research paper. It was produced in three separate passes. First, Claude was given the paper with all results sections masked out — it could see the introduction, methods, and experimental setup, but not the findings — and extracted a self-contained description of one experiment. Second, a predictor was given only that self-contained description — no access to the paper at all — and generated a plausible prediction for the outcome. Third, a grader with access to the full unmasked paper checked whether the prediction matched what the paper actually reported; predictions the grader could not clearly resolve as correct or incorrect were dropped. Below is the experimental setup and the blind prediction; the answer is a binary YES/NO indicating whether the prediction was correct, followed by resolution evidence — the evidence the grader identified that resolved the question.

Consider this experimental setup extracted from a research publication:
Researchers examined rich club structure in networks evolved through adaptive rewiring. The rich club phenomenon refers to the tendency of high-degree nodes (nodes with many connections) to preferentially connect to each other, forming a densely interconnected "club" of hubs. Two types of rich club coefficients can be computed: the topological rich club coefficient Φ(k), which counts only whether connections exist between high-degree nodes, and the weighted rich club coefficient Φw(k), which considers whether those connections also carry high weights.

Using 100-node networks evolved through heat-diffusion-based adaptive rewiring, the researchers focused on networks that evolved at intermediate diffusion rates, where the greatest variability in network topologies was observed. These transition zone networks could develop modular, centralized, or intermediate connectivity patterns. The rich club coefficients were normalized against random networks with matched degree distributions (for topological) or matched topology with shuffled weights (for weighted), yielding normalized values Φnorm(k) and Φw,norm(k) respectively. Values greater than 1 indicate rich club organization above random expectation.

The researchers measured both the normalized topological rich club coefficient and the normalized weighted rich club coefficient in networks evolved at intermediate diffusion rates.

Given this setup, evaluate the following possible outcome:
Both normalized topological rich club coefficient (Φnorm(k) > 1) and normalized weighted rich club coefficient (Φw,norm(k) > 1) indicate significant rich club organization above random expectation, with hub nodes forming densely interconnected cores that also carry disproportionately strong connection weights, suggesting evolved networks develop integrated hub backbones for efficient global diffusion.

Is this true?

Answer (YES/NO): NO